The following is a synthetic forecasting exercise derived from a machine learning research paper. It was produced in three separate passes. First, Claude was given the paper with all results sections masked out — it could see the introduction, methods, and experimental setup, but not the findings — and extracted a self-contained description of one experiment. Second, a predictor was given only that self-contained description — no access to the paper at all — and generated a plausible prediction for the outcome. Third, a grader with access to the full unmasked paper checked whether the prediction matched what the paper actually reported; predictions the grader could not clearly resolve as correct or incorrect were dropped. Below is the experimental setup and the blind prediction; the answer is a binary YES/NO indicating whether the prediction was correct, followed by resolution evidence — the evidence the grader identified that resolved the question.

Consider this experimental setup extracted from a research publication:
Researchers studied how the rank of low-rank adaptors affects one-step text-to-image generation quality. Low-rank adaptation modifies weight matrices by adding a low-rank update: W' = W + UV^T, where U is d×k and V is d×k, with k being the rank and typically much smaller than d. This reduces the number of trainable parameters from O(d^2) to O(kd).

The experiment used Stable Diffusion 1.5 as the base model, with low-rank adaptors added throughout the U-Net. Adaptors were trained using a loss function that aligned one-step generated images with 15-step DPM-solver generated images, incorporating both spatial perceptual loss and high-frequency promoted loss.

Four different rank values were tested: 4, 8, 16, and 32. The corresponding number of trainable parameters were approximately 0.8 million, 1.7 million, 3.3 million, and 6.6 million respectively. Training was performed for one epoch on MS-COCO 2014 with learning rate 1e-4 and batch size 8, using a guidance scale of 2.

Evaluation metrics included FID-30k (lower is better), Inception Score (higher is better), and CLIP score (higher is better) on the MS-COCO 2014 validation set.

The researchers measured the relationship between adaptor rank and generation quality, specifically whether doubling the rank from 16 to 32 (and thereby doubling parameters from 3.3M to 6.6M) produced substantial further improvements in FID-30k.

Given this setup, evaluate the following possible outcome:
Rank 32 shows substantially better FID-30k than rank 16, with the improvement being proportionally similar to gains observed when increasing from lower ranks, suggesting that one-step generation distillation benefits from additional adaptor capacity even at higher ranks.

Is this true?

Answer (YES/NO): NO